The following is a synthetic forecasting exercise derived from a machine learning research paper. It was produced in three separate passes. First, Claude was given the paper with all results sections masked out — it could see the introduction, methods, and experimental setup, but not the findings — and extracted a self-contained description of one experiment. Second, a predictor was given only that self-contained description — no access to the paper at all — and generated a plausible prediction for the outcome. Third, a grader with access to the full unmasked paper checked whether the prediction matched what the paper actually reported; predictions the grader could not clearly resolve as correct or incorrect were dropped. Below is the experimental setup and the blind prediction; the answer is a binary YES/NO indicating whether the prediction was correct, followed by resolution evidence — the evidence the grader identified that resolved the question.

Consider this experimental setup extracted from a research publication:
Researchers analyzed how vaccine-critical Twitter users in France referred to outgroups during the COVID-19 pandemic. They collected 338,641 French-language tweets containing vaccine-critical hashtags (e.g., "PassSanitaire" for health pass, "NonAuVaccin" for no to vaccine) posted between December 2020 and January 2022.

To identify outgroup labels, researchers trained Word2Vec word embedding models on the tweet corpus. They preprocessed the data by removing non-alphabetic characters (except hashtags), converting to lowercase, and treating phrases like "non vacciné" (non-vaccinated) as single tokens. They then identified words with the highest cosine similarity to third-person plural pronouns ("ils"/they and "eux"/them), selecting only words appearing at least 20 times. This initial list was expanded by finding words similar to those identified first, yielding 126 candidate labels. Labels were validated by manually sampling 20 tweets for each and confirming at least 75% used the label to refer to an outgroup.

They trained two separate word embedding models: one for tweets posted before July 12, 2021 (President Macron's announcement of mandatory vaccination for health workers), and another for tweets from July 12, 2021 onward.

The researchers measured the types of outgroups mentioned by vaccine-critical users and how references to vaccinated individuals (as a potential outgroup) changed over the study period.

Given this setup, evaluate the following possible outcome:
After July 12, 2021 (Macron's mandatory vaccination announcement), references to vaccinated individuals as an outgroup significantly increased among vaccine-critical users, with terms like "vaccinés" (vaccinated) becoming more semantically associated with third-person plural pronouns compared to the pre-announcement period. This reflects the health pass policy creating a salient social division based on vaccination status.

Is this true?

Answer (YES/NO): NO